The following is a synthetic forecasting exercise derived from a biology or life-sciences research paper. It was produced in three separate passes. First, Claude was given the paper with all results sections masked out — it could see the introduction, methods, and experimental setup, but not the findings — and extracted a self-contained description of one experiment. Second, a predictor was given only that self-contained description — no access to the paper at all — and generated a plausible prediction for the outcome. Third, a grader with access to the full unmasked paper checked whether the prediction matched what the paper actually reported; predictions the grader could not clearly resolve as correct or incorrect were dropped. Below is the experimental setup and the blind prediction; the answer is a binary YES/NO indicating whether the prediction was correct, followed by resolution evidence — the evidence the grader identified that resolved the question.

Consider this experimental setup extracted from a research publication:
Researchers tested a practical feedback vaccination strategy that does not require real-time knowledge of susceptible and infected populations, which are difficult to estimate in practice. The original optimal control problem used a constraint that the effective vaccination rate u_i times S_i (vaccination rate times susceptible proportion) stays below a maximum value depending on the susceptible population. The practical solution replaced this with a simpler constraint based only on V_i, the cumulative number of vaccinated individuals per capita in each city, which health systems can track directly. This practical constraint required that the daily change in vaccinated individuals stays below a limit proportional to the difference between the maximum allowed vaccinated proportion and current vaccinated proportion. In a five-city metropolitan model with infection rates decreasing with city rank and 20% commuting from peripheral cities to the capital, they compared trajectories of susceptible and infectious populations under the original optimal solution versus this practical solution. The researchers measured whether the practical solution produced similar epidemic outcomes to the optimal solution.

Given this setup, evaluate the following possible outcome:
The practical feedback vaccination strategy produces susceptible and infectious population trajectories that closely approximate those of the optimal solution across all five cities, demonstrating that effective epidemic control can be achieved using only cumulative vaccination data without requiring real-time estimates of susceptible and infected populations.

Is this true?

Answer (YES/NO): YES